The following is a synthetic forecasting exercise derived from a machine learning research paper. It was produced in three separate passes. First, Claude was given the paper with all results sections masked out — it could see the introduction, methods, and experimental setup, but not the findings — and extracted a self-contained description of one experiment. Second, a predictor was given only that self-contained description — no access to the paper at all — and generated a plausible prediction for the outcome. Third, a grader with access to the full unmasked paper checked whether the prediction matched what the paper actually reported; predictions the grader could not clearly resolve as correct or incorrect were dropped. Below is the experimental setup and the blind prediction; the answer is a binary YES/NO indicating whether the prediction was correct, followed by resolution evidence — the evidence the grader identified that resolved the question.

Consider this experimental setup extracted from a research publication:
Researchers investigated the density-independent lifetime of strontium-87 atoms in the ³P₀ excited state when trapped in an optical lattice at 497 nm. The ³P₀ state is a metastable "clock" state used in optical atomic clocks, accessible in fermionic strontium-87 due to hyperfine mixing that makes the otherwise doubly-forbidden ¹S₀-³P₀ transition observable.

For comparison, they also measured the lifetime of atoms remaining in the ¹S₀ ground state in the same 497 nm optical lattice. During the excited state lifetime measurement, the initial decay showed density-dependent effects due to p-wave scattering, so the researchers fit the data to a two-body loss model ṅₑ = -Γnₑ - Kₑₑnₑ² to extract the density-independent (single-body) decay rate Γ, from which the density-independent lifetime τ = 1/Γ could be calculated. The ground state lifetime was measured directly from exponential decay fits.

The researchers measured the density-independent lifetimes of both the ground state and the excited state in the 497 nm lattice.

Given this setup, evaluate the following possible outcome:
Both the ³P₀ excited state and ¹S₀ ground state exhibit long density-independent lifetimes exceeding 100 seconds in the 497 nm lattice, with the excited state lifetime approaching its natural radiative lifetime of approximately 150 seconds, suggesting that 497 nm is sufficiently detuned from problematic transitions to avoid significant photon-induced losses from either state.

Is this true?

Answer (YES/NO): NO